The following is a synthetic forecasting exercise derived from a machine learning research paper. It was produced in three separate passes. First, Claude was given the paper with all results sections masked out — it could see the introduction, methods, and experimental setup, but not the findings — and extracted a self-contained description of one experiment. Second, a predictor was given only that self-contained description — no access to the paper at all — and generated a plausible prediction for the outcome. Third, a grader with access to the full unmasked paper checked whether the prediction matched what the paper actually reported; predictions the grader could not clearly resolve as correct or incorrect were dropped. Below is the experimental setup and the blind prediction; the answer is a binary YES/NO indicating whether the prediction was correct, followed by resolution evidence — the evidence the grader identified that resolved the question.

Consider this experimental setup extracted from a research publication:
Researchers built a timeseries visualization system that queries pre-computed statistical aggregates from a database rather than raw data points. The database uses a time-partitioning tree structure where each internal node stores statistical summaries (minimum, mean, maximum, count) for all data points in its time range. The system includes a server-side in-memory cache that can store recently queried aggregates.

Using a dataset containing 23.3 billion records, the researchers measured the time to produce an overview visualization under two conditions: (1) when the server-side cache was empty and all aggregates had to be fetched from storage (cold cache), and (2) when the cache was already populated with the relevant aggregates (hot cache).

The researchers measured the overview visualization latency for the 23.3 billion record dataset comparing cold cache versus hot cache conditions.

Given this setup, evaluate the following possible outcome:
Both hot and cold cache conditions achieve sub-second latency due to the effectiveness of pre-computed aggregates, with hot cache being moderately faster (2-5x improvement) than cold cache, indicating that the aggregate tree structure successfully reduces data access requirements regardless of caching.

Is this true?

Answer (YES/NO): NO